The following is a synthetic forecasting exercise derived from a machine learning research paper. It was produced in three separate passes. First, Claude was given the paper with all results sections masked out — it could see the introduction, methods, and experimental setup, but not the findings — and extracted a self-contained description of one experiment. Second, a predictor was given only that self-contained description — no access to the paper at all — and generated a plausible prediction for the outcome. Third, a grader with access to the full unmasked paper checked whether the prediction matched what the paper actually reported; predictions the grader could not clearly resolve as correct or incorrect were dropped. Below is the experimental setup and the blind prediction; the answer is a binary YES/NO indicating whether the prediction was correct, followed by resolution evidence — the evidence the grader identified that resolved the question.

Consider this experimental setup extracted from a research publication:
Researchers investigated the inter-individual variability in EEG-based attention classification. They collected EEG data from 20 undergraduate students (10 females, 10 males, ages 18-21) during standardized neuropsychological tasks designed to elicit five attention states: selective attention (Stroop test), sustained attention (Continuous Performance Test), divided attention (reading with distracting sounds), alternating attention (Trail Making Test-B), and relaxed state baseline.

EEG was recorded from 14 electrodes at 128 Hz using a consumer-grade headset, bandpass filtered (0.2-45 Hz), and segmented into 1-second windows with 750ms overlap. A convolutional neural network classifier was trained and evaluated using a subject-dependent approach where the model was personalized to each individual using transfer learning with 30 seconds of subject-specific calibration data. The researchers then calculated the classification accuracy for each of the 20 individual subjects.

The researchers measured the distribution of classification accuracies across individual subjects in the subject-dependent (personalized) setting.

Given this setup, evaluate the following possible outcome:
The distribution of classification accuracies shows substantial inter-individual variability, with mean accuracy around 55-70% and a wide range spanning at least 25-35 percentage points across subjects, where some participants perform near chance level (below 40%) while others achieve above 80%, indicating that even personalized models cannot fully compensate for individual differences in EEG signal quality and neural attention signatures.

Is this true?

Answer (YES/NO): NO